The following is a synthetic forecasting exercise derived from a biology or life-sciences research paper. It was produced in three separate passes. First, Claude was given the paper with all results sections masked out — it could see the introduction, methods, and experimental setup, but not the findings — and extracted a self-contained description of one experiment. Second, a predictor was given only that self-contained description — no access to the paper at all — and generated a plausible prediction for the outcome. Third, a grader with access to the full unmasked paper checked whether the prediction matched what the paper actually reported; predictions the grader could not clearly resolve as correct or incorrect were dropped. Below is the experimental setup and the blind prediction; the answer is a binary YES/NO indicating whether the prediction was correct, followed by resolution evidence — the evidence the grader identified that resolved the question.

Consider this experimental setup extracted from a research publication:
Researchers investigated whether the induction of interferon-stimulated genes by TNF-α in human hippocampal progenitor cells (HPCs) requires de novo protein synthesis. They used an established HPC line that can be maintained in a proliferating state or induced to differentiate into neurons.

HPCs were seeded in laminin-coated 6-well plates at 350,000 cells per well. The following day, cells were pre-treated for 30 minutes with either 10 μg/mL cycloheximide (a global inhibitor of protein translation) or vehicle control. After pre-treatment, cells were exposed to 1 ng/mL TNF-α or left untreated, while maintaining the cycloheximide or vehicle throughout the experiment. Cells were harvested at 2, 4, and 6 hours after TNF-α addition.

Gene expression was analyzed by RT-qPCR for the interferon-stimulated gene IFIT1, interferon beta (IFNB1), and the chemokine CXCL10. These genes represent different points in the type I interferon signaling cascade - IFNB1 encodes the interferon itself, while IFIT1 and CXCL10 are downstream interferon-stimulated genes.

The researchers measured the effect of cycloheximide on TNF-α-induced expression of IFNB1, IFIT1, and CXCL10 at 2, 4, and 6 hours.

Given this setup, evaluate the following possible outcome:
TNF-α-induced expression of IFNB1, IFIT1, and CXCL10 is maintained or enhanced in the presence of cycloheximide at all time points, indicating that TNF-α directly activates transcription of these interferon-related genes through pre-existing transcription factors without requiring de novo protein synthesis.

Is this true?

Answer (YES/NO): NO